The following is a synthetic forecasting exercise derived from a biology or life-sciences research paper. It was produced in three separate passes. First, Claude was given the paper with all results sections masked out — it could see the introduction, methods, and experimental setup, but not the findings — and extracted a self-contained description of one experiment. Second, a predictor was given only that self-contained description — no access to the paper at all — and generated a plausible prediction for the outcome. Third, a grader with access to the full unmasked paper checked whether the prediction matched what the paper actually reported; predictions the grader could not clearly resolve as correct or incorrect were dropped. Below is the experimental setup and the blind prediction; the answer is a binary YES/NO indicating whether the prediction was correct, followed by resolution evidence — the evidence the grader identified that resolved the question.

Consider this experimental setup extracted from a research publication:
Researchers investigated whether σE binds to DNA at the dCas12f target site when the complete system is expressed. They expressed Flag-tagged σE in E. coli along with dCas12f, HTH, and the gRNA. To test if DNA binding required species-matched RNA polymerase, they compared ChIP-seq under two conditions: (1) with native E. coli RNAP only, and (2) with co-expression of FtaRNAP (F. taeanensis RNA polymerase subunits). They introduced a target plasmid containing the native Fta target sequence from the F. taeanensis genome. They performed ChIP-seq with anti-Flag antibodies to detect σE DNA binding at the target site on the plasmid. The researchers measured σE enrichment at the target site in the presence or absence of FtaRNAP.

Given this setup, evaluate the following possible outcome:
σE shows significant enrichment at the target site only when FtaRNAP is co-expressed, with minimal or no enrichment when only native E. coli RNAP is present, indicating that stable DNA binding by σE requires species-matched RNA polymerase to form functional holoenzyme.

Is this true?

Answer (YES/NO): NO